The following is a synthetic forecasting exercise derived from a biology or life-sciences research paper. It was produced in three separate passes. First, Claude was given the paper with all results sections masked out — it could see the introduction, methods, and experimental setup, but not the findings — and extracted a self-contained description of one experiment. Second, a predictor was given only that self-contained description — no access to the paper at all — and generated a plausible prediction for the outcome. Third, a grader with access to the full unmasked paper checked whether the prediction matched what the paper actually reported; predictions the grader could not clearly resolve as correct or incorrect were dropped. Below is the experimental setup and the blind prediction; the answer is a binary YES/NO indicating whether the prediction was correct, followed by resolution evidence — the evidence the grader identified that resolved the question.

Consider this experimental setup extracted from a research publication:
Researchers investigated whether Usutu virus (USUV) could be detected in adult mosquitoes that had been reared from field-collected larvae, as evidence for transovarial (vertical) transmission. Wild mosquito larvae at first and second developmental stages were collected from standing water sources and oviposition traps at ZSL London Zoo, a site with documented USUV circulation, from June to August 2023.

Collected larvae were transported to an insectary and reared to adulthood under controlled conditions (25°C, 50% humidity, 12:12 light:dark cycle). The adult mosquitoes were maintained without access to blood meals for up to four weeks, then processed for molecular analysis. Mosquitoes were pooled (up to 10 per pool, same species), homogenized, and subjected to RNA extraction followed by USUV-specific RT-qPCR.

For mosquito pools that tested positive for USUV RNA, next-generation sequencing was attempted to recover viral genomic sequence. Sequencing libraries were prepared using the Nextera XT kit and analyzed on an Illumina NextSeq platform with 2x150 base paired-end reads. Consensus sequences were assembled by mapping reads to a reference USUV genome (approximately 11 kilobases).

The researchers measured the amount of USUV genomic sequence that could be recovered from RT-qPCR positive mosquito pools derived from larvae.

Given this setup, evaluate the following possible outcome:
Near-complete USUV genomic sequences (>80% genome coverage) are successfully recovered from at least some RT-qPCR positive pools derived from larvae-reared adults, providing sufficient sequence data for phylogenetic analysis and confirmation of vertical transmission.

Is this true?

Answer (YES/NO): NO